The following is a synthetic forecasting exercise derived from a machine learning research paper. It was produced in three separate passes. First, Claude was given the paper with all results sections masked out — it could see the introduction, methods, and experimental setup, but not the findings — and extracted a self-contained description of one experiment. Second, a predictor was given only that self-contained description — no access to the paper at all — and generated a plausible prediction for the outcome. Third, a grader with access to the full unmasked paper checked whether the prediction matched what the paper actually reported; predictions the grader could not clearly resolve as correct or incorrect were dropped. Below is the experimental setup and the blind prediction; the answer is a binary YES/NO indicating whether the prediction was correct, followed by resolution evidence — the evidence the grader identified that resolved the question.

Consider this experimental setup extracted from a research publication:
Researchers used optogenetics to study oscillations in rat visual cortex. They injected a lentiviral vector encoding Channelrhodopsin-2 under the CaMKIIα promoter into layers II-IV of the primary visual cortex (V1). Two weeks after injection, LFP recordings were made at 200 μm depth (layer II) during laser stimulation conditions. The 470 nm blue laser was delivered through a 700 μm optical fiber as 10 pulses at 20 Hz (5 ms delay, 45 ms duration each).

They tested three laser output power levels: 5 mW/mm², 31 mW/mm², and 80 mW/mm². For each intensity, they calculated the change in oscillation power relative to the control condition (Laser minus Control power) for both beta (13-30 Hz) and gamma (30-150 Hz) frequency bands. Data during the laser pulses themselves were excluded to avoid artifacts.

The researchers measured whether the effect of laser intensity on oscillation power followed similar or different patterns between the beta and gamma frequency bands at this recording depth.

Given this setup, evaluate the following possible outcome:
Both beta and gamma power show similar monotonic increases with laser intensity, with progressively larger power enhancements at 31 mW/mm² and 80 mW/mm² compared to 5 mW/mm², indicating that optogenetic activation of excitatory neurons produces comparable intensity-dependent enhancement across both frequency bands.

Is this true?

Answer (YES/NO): NO